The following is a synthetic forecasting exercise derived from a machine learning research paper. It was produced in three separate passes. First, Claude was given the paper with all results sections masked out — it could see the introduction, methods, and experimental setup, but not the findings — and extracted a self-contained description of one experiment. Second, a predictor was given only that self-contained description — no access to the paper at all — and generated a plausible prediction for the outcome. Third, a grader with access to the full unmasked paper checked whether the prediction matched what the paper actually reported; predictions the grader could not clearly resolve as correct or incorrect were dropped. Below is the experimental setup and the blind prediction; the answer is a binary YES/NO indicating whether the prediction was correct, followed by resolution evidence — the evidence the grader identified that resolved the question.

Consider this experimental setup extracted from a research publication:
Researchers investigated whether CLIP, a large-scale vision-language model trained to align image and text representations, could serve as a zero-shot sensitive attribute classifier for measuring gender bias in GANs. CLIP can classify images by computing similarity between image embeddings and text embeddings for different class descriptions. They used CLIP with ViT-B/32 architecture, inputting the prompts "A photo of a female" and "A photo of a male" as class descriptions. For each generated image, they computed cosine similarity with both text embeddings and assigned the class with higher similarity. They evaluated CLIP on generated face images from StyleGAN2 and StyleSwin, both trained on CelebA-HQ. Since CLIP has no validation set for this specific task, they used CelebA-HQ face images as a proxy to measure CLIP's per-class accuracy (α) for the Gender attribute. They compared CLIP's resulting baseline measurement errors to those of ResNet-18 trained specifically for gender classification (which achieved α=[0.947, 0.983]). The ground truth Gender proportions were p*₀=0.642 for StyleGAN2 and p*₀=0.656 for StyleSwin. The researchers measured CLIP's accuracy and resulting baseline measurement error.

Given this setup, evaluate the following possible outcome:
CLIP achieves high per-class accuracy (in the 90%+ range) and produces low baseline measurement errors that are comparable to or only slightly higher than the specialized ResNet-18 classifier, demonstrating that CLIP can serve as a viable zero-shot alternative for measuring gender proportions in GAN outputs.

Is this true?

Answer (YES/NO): NO